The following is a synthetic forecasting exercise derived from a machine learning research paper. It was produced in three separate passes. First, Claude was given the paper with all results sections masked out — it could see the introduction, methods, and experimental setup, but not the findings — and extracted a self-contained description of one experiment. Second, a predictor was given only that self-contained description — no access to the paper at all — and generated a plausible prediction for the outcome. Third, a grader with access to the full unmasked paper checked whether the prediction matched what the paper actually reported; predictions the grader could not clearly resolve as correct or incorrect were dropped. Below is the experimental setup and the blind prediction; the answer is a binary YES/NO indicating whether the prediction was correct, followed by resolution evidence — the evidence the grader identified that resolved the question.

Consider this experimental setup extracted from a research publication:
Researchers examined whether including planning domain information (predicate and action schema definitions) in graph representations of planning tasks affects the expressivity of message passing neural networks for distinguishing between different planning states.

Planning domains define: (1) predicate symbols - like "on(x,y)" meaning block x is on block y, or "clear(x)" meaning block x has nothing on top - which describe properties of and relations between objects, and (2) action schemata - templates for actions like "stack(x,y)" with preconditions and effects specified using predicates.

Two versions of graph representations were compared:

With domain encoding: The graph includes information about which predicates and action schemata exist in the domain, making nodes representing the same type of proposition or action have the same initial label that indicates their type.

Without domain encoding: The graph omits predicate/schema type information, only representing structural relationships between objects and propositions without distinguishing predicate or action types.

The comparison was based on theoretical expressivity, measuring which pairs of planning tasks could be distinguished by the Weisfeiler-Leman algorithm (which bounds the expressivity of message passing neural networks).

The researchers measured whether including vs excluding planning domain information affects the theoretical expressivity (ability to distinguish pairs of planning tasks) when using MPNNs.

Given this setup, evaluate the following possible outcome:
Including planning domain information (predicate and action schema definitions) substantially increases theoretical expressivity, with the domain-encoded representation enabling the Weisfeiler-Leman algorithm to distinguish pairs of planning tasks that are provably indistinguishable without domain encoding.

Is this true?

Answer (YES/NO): YES